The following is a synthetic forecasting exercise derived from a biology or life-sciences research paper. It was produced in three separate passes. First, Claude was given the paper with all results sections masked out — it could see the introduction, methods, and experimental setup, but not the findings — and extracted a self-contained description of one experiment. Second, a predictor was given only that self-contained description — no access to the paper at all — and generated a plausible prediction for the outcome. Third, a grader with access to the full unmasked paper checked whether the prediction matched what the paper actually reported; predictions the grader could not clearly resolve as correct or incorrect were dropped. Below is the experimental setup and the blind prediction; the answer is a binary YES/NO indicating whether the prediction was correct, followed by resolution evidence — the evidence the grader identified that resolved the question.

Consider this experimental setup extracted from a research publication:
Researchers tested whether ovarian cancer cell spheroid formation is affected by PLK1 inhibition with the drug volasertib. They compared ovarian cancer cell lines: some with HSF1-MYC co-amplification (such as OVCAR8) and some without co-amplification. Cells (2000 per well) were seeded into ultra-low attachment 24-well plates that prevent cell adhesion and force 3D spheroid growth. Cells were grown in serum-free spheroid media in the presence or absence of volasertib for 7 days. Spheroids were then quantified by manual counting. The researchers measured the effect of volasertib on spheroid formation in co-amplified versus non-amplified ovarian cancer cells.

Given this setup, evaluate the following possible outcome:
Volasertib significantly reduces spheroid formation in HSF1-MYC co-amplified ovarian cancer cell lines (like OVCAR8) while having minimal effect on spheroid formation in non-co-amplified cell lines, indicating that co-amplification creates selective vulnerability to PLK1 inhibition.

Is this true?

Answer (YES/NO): YES